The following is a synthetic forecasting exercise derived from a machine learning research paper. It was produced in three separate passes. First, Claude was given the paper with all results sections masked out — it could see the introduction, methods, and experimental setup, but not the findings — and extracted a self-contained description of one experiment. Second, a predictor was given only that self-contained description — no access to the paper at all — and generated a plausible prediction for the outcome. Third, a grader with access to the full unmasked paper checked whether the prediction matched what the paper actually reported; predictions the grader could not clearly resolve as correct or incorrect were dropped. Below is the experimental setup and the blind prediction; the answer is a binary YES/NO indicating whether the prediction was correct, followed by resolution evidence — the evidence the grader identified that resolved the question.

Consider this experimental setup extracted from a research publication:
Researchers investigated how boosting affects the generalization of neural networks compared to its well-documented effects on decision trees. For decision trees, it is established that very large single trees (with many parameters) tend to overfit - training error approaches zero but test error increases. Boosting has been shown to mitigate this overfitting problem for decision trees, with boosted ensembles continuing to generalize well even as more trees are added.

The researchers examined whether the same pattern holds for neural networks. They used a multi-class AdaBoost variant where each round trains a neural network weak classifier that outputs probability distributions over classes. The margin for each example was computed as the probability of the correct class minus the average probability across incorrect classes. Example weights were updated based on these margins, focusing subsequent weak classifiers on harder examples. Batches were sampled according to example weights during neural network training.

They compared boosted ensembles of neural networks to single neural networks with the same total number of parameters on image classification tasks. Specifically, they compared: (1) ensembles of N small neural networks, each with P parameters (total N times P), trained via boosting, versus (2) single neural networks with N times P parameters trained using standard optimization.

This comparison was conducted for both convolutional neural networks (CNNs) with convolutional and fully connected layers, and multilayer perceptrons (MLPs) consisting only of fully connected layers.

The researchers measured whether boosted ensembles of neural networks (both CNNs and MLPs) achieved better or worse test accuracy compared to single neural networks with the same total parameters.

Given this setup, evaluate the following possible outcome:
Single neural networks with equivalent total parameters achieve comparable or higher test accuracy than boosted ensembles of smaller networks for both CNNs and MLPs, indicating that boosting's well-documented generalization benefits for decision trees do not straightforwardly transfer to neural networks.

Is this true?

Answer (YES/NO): YES